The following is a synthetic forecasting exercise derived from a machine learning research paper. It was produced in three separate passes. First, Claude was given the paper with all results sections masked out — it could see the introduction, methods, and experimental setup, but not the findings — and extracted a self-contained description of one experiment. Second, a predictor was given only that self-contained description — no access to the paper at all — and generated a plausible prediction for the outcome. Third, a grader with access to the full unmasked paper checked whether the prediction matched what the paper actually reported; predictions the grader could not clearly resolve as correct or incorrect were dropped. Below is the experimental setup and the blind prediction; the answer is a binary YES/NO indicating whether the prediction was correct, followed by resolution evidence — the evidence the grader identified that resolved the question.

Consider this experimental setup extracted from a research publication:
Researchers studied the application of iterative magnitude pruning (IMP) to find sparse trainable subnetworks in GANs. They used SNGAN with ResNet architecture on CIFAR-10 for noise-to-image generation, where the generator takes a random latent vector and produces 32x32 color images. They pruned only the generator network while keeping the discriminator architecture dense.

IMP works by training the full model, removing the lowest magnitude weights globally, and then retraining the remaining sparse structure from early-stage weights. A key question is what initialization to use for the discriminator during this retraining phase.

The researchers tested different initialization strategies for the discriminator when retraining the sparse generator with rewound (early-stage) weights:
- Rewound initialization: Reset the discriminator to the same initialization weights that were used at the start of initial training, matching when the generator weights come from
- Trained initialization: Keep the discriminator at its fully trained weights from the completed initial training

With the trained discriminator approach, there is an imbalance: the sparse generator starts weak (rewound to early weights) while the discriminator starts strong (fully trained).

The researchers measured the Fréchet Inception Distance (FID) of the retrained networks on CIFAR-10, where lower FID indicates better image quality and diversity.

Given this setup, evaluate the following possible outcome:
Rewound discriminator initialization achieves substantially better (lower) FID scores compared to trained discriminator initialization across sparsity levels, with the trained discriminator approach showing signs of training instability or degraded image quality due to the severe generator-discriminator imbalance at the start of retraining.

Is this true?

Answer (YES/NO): YES